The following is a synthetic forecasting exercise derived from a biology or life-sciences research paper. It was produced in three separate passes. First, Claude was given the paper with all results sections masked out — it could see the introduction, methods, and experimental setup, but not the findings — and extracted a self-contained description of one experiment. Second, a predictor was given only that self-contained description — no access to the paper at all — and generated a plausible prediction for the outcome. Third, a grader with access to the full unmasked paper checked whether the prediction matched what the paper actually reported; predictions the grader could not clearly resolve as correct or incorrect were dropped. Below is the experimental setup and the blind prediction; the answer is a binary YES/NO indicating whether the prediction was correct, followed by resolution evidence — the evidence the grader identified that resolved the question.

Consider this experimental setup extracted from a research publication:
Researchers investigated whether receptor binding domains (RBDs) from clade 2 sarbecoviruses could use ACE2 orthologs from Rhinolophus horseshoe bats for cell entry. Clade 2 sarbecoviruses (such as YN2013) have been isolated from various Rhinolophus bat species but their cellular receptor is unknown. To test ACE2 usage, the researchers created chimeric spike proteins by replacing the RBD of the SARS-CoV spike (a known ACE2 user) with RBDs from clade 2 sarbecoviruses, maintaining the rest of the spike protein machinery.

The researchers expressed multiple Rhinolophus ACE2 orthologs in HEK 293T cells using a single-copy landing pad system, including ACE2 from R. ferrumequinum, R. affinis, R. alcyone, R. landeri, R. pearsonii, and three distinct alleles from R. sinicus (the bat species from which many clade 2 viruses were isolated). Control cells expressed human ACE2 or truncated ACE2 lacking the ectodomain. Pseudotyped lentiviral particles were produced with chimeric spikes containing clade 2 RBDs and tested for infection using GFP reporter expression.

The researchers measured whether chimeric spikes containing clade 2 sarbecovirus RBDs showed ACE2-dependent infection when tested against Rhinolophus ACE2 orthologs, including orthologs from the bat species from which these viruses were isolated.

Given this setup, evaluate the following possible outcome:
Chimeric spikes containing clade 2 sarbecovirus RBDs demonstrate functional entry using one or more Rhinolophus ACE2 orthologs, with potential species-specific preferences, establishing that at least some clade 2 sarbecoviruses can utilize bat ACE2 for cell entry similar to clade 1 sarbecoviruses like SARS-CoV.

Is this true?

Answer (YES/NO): NO